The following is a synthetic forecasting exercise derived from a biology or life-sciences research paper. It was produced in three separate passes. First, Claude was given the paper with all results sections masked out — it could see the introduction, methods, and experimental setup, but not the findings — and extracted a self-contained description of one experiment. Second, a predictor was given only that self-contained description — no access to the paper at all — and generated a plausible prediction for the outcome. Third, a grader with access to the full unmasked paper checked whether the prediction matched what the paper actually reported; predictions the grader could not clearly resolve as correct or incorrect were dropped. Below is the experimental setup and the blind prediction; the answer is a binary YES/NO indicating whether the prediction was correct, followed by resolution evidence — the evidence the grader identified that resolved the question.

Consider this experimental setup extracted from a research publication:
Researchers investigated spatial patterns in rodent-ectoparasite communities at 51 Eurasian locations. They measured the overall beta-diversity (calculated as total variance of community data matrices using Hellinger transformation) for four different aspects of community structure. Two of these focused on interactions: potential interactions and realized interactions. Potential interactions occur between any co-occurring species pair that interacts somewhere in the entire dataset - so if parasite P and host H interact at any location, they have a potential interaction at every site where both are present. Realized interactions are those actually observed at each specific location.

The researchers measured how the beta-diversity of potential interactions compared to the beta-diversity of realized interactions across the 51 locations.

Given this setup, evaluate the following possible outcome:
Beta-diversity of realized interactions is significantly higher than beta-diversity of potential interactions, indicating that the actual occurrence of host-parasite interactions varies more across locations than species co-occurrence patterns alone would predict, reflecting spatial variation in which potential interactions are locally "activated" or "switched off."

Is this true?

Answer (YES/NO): YES